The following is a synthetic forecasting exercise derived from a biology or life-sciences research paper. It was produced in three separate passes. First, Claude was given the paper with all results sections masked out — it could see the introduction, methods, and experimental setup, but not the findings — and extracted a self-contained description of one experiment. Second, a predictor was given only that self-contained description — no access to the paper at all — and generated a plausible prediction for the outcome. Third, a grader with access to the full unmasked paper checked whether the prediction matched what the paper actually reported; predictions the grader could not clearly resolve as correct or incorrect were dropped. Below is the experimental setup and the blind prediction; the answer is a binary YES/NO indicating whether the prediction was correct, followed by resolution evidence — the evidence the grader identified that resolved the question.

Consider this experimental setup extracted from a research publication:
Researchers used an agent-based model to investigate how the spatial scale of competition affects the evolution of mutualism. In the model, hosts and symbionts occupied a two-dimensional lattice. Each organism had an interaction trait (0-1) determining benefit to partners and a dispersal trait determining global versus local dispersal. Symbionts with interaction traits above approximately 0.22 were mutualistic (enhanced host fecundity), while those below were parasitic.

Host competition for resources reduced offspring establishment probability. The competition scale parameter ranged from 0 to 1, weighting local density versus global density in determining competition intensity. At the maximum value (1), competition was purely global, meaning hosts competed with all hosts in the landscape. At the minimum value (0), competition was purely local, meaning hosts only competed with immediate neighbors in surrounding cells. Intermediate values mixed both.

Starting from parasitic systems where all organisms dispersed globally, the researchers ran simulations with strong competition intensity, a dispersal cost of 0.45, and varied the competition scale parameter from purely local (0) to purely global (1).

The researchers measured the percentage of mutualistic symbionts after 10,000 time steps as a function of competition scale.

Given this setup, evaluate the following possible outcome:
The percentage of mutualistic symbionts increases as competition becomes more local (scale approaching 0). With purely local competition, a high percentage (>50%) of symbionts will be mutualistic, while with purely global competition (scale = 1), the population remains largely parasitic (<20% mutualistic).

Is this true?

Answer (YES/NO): NO